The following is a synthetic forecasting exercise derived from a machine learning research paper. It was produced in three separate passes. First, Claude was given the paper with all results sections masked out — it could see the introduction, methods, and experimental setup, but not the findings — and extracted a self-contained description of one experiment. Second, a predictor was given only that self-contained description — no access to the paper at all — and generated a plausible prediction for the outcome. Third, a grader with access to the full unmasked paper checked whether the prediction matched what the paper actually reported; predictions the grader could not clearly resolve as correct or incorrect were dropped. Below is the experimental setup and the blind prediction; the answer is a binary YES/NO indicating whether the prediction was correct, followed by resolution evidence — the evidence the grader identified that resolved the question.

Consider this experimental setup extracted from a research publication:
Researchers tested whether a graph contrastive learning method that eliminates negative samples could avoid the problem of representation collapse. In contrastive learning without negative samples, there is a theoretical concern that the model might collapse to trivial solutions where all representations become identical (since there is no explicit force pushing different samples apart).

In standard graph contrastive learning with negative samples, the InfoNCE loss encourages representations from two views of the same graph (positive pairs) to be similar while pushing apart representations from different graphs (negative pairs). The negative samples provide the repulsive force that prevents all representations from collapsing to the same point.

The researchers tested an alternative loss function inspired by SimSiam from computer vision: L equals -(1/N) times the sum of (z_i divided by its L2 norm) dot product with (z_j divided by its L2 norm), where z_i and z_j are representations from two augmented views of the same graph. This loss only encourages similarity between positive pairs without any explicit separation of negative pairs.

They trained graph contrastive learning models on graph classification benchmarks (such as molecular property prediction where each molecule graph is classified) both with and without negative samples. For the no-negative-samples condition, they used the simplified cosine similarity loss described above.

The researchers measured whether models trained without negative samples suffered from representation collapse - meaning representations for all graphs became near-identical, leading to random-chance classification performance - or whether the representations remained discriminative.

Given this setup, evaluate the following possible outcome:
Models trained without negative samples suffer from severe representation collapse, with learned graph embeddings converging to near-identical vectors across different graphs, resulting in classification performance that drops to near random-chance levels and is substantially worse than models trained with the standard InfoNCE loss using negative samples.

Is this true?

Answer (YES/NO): NO